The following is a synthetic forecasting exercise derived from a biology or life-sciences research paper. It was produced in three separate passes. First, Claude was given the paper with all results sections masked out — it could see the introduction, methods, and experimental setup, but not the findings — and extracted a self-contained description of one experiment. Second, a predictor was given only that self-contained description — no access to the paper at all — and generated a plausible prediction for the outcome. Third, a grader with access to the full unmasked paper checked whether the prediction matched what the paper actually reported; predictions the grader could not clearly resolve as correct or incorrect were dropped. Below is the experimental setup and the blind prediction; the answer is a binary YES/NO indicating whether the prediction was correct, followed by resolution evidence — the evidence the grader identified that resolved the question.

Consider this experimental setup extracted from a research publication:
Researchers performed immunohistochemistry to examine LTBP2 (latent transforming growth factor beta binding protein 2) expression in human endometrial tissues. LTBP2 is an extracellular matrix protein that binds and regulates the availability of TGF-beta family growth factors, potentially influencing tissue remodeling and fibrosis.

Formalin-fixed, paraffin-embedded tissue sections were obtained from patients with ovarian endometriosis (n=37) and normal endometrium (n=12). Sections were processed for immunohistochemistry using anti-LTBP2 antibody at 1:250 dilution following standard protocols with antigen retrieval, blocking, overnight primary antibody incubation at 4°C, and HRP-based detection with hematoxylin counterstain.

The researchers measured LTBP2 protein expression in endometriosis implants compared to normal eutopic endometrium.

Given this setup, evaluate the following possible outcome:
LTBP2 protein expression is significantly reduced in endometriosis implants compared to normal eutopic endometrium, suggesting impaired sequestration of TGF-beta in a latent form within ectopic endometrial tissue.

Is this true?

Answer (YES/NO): NO